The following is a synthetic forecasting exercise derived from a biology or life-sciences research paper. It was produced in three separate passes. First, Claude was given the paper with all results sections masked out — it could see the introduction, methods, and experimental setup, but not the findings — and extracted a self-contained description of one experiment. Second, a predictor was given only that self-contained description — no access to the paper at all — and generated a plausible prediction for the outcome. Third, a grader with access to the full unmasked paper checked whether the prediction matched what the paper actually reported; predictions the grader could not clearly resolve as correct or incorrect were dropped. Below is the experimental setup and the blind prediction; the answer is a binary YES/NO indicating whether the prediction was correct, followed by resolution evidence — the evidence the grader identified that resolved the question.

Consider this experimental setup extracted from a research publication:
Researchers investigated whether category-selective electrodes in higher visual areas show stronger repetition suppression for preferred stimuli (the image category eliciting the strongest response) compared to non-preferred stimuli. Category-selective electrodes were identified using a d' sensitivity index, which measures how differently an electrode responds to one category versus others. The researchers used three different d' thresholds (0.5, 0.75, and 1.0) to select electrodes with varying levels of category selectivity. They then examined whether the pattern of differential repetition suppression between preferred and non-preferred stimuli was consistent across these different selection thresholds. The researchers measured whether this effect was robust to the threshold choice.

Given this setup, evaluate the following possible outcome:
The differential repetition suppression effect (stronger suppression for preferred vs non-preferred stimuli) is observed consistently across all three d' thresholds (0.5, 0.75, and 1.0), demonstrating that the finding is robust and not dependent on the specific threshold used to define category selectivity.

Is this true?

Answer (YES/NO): YES